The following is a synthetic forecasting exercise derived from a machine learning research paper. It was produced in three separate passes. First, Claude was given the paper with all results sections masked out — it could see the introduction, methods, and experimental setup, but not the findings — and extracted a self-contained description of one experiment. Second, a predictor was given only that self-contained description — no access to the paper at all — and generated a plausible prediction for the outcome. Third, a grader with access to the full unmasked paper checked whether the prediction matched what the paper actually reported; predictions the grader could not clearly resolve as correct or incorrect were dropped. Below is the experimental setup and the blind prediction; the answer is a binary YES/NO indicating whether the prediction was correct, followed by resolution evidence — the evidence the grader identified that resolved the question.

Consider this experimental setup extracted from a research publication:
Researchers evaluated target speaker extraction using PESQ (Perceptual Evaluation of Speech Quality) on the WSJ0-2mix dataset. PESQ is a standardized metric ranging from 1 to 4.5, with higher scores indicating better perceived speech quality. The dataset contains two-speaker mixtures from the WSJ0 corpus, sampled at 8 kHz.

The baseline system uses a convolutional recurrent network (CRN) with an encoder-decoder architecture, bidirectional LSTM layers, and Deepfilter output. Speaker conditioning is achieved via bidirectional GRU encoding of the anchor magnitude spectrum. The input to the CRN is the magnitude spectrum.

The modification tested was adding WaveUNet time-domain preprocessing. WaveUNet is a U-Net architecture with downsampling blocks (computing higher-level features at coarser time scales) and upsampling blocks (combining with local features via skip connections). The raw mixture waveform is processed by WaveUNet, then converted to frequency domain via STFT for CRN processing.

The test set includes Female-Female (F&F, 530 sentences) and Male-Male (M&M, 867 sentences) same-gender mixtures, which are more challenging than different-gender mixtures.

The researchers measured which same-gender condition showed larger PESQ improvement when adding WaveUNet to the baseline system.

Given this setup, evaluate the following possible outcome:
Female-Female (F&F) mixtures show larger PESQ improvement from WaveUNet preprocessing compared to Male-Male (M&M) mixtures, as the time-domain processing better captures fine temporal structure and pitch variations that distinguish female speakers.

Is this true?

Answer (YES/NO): YES